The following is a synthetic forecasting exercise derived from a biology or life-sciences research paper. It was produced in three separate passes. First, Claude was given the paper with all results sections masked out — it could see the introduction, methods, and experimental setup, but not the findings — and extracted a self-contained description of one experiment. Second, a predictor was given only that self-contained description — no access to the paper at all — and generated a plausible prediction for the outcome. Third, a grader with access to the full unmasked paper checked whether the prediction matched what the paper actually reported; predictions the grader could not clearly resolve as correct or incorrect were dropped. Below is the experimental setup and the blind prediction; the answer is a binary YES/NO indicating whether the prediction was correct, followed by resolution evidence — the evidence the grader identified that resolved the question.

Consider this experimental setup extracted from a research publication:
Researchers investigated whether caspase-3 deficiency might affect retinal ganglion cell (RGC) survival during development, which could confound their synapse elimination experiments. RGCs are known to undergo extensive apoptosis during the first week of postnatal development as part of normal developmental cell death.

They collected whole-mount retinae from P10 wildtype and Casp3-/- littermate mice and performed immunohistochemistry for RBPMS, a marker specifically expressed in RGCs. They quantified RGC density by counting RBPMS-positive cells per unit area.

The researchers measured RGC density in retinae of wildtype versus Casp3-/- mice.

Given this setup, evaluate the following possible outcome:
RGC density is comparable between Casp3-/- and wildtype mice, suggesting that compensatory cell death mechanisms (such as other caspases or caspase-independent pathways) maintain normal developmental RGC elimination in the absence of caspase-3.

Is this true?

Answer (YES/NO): YES